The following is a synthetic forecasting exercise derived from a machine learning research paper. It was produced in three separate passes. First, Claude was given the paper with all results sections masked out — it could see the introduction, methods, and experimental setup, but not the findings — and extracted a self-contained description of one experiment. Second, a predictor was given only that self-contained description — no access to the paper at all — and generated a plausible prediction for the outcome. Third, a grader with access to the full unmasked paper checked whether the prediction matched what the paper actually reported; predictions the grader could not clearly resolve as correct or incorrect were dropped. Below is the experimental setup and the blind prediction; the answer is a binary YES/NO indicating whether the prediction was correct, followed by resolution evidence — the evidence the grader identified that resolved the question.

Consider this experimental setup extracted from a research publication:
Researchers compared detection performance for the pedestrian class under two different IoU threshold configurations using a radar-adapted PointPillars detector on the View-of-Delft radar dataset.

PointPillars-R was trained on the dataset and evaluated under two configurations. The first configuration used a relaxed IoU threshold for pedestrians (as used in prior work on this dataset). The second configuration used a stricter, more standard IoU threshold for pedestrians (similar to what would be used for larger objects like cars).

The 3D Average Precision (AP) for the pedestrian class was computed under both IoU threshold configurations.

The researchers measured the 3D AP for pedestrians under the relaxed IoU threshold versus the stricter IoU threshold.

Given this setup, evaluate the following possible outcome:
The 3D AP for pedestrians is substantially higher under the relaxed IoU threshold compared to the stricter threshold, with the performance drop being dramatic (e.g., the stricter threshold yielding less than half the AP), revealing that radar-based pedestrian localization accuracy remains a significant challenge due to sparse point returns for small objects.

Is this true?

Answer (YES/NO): YES